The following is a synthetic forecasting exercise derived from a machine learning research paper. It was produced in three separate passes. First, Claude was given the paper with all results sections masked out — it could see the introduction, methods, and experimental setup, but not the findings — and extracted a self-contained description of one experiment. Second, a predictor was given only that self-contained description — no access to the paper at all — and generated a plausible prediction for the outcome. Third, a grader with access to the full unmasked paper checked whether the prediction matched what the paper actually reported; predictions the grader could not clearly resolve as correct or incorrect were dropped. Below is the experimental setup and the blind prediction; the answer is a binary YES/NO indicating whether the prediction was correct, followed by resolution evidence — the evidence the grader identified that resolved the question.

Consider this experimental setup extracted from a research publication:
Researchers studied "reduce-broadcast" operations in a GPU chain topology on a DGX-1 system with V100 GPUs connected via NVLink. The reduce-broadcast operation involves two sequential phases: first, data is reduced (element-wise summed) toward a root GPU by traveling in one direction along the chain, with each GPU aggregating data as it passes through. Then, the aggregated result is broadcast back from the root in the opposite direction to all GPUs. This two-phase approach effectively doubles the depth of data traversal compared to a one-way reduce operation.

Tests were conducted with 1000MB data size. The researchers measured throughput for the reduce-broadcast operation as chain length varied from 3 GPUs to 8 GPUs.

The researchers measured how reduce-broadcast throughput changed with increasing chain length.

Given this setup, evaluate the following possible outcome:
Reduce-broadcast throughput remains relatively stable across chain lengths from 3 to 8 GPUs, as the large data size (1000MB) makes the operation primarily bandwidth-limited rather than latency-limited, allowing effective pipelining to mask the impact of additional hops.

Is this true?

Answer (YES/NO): NO